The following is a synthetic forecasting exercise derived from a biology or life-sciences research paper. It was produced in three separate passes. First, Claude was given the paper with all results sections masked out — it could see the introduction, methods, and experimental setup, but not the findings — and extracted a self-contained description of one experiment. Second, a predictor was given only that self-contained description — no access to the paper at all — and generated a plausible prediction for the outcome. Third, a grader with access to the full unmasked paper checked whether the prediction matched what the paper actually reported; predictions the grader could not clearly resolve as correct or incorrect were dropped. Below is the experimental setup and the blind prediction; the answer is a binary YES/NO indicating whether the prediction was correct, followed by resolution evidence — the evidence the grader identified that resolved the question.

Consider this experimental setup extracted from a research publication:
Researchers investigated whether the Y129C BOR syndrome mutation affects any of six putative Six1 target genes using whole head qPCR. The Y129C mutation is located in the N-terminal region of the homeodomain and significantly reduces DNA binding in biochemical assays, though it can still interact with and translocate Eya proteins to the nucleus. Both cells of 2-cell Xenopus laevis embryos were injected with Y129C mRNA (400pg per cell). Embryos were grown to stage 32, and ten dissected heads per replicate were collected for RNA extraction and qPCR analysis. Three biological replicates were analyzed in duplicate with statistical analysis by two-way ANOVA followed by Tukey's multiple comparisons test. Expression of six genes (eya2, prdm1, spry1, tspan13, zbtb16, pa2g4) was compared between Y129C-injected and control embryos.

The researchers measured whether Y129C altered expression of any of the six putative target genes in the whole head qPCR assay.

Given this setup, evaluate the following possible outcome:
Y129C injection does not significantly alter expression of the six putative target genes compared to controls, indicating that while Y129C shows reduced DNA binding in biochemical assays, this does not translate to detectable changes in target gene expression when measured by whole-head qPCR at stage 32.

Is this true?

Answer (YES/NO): YES